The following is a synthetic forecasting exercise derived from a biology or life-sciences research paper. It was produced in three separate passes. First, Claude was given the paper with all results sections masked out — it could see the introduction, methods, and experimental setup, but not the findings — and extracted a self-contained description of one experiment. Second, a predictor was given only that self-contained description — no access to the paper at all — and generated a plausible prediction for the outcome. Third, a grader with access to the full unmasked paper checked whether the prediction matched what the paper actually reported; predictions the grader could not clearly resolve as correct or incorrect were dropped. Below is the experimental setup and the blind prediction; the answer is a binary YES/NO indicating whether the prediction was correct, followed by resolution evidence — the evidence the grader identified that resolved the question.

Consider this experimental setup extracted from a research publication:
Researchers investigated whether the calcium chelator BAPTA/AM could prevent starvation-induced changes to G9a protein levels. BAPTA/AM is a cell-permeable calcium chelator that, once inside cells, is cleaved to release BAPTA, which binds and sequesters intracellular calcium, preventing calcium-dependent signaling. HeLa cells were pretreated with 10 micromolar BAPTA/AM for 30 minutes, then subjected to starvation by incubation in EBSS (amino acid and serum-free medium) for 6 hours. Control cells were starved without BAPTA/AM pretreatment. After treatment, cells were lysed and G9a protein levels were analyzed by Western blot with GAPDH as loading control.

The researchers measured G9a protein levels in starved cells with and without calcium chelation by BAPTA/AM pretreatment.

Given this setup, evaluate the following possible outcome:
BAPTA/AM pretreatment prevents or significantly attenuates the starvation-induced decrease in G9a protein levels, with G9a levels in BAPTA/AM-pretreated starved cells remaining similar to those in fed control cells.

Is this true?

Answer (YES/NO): YES